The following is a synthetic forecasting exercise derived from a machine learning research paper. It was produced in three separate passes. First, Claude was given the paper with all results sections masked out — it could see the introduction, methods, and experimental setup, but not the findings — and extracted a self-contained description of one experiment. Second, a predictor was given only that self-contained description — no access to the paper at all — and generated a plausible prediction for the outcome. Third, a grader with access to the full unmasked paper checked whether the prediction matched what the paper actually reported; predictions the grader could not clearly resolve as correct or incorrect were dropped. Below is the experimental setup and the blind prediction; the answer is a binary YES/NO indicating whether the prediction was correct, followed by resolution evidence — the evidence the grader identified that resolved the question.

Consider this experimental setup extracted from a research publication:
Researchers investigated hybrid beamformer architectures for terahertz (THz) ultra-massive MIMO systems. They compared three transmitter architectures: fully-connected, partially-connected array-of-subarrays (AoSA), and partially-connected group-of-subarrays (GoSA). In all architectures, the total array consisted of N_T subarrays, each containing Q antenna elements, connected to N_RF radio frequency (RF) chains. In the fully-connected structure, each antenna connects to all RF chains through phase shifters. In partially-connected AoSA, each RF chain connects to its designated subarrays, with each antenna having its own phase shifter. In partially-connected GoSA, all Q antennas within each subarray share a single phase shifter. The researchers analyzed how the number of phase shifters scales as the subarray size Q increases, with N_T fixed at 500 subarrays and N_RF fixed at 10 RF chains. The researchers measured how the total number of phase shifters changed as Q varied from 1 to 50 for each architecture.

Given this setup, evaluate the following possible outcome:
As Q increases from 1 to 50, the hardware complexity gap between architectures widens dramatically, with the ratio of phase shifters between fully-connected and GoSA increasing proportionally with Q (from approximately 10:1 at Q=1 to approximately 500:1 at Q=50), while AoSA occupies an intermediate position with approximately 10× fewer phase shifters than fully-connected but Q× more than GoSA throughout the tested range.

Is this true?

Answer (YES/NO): YES